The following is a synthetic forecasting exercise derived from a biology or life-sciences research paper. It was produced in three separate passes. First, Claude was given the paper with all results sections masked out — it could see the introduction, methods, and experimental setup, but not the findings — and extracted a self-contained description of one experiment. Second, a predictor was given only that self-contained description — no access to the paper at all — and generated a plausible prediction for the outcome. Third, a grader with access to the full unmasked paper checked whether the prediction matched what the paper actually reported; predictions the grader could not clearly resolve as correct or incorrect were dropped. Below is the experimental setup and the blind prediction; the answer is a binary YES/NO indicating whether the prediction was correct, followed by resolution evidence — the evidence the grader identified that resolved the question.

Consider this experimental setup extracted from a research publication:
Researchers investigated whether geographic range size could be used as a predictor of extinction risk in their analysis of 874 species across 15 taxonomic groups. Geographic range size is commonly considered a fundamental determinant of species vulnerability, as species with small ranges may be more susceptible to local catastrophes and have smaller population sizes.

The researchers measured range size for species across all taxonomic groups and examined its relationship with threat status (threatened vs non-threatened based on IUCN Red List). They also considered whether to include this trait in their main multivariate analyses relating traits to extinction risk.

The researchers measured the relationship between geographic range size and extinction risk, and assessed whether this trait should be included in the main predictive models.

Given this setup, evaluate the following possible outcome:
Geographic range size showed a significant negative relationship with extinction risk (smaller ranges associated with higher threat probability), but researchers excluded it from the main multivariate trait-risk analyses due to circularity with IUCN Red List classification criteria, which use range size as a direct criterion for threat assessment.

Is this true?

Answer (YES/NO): YES